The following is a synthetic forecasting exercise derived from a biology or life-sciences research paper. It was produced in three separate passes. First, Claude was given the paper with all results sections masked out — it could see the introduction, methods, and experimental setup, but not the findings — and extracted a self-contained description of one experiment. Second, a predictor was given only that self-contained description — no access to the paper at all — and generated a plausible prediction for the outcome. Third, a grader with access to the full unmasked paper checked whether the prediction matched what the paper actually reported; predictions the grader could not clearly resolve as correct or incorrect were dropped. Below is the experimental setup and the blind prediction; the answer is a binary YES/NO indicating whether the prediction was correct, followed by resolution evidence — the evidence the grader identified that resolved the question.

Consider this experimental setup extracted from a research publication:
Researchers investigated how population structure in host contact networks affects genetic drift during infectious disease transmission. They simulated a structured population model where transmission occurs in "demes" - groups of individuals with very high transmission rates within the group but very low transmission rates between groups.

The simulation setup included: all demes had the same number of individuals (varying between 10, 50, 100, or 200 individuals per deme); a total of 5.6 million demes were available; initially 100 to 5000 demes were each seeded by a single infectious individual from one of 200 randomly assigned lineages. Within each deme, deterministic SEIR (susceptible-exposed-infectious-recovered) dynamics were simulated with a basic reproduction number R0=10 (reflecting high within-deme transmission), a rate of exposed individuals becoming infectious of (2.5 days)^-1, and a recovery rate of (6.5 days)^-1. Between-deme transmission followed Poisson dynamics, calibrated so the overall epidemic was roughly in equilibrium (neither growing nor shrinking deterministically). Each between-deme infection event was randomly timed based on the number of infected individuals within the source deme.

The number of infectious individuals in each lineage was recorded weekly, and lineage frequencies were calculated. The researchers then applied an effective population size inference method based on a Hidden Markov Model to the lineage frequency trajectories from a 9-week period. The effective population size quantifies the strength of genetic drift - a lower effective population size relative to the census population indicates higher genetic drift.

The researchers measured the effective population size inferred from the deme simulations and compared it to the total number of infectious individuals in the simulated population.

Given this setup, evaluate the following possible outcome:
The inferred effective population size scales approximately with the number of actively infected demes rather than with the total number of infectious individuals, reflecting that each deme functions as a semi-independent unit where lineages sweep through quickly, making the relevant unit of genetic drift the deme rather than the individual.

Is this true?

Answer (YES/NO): YES